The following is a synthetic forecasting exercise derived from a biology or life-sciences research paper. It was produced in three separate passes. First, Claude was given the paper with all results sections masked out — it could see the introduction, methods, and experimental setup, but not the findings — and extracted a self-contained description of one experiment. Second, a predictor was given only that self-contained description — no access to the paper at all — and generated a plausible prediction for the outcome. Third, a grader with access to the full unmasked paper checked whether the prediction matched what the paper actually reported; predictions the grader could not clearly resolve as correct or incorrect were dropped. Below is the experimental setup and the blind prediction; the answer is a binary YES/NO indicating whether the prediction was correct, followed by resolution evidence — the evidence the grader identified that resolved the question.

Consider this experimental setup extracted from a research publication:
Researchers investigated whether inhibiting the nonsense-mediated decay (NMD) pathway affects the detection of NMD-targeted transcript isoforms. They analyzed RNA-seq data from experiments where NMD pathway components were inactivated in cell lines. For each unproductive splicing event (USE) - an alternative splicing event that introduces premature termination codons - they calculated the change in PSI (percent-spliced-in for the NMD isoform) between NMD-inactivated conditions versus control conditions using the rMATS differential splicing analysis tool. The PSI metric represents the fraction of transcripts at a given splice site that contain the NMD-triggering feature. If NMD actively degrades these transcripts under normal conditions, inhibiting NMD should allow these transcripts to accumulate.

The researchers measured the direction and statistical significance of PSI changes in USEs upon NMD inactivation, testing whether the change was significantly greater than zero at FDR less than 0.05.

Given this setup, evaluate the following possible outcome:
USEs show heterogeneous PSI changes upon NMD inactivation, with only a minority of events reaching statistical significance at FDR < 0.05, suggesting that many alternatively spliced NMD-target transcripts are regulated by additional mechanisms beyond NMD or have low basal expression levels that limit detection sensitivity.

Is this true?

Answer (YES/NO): NO